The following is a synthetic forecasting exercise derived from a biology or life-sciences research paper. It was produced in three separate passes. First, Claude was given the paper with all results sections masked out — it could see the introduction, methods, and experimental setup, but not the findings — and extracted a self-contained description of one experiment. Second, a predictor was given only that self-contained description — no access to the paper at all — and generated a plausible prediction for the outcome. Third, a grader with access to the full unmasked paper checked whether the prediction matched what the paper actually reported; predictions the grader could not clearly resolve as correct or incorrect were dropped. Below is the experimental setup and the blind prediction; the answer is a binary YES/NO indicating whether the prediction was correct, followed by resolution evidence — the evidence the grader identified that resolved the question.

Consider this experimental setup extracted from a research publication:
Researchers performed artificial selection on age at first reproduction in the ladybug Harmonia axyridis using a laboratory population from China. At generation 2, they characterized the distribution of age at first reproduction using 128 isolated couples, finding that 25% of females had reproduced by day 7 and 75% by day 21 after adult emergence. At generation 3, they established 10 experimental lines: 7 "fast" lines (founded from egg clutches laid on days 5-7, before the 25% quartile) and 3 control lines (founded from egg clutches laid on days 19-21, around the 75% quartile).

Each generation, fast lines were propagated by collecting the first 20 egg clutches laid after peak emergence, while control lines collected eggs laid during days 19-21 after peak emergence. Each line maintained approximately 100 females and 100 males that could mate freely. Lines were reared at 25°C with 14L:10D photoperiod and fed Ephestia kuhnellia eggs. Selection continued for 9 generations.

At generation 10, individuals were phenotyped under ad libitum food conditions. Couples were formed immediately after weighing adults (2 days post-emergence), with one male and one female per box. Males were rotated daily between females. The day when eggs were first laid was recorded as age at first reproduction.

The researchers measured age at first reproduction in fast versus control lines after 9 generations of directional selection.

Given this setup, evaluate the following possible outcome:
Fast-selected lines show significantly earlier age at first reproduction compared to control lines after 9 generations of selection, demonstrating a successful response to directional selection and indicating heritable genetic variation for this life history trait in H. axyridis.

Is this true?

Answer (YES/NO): YES